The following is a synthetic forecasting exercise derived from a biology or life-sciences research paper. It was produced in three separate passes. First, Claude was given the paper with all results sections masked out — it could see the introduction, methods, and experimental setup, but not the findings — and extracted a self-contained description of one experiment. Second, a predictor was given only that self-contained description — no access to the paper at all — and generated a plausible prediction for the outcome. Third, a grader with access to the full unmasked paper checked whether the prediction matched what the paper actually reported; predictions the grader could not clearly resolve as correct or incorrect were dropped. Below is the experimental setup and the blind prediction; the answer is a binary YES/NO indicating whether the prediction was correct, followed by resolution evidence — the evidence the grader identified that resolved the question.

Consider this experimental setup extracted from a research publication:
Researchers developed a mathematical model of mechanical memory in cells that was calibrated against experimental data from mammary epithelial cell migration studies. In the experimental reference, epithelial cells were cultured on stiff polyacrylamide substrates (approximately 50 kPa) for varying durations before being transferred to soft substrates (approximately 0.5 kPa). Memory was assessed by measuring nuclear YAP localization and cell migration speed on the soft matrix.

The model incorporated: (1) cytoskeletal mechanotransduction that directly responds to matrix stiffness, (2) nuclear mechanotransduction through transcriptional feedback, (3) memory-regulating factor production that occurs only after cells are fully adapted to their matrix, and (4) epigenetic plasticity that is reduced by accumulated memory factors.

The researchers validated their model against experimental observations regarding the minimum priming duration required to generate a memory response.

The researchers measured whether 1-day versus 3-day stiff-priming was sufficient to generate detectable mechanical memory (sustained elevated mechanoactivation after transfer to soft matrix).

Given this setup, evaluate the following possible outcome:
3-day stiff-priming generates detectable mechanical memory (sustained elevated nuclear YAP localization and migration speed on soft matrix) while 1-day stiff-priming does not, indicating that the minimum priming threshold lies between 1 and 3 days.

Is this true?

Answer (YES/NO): YES